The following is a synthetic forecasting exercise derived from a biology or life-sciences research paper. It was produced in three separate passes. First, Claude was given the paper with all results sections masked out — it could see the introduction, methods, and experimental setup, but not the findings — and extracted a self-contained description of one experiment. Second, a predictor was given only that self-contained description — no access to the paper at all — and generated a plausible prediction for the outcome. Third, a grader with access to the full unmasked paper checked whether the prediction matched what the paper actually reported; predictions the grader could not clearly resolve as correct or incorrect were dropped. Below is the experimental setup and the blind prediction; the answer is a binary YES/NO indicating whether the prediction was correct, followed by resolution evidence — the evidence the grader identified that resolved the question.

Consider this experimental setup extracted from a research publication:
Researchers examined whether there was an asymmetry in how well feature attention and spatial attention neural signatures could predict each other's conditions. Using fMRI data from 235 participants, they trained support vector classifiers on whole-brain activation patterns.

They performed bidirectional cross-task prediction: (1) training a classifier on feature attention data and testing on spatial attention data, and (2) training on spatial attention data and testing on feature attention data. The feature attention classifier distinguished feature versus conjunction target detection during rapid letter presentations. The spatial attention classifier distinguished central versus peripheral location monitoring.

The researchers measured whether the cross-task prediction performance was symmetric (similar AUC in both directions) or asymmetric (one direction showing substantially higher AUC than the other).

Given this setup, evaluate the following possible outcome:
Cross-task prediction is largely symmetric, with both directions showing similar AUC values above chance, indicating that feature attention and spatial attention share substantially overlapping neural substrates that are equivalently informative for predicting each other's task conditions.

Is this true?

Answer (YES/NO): NO